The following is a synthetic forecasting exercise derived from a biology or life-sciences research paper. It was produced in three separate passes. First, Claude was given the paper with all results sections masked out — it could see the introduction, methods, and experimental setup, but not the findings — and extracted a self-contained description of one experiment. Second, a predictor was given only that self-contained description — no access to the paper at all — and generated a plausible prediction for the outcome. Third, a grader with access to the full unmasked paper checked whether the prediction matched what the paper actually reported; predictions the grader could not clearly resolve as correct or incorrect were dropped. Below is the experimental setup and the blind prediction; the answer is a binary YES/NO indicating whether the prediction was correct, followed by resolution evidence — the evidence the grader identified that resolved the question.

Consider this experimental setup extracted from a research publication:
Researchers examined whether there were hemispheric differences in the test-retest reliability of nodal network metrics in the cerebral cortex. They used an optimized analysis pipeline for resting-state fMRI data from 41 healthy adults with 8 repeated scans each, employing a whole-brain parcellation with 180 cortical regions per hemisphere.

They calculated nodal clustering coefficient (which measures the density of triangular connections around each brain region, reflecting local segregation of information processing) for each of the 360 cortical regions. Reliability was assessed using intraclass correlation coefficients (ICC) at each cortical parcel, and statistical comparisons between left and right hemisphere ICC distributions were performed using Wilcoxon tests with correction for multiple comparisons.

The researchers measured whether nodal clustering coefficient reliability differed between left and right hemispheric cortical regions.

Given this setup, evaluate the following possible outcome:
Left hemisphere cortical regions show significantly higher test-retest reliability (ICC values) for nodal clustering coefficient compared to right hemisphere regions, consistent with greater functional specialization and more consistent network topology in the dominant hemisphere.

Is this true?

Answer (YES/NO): NO